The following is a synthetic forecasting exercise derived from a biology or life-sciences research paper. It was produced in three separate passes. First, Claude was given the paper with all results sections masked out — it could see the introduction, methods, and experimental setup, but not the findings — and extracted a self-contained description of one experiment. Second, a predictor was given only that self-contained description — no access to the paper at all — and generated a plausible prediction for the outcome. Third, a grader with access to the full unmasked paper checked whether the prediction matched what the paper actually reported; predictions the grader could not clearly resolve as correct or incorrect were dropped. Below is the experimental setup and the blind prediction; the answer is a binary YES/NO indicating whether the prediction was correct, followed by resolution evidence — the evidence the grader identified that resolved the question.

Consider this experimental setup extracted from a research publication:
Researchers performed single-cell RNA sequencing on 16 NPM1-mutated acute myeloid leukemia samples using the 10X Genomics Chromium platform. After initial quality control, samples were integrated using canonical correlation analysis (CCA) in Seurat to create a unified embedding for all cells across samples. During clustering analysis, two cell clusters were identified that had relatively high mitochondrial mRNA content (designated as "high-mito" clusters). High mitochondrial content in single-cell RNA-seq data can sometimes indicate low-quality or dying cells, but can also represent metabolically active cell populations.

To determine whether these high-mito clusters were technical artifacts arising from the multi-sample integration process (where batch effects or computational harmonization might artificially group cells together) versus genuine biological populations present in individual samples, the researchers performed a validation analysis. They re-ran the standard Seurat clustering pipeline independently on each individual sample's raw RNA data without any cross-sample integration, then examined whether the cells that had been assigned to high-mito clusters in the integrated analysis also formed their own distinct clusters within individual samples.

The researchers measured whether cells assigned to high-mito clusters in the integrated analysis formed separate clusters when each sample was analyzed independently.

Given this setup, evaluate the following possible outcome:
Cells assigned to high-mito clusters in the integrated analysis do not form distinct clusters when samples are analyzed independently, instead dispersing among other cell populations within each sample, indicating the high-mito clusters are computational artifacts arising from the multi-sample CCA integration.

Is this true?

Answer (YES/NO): NO